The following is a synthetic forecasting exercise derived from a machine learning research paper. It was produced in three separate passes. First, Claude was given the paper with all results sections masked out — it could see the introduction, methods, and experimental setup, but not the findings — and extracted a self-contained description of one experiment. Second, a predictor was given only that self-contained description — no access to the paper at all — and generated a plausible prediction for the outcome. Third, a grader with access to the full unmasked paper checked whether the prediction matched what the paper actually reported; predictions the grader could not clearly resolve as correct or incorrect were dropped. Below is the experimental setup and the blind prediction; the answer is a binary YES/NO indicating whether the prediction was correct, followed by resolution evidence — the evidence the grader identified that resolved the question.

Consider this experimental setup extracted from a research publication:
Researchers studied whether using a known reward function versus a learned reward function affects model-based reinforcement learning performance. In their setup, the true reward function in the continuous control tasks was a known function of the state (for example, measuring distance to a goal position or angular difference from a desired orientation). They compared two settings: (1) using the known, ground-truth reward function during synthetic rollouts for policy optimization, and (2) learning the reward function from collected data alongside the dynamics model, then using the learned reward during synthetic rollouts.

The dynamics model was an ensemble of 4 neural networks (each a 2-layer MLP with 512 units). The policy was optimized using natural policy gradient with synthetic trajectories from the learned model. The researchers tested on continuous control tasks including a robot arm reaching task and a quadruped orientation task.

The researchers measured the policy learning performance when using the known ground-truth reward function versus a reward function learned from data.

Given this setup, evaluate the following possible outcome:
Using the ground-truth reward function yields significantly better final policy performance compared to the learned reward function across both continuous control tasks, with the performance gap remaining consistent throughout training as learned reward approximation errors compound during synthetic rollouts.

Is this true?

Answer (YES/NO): NO